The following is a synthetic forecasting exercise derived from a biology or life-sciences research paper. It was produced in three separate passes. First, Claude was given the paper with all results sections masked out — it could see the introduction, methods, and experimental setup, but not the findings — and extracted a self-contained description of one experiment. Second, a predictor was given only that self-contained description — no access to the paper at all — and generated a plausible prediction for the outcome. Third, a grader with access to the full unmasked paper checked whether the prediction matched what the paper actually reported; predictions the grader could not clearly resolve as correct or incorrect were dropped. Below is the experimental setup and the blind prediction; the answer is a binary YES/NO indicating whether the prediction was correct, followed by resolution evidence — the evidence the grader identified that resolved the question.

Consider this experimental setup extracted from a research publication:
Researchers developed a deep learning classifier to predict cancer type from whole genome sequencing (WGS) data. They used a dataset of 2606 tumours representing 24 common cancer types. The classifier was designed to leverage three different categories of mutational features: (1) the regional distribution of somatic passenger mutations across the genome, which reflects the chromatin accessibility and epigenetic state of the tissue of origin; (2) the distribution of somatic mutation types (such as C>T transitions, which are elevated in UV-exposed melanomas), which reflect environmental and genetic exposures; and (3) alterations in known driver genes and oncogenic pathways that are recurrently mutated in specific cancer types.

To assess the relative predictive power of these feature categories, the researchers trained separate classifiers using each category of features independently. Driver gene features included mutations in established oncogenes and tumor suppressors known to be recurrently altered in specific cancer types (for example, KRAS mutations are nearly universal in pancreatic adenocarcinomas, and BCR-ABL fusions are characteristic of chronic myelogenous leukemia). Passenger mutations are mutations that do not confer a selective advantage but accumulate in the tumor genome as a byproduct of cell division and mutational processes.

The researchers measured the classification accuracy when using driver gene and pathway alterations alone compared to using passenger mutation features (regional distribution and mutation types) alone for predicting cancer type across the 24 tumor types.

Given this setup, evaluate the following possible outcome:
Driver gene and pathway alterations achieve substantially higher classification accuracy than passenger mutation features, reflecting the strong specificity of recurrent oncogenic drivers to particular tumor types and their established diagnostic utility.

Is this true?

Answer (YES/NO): NO